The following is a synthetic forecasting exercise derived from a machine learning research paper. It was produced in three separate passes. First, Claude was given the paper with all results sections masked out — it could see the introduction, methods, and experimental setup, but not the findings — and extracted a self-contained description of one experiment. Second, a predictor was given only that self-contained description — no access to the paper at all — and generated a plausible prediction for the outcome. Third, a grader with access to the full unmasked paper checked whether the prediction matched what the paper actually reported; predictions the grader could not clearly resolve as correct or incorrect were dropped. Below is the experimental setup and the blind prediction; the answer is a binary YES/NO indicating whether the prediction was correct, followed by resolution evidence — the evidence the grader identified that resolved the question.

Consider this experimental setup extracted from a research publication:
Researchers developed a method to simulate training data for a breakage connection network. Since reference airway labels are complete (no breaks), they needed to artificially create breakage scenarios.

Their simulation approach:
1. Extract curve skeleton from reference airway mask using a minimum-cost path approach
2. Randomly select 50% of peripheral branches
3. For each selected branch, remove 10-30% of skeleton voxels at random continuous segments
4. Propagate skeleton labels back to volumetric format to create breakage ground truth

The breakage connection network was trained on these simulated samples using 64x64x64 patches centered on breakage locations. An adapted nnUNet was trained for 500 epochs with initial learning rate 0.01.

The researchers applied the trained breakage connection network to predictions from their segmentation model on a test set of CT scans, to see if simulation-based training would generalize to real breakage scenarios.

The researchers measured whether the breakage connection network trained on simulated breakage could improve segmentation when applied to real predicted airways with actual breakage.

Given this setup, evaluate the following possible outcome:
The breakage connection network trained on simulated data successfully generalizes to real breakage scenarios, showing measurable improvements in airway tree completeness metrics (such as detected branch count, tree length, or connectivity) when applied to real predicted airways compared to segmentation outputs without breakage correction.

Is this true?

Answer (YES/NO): YES